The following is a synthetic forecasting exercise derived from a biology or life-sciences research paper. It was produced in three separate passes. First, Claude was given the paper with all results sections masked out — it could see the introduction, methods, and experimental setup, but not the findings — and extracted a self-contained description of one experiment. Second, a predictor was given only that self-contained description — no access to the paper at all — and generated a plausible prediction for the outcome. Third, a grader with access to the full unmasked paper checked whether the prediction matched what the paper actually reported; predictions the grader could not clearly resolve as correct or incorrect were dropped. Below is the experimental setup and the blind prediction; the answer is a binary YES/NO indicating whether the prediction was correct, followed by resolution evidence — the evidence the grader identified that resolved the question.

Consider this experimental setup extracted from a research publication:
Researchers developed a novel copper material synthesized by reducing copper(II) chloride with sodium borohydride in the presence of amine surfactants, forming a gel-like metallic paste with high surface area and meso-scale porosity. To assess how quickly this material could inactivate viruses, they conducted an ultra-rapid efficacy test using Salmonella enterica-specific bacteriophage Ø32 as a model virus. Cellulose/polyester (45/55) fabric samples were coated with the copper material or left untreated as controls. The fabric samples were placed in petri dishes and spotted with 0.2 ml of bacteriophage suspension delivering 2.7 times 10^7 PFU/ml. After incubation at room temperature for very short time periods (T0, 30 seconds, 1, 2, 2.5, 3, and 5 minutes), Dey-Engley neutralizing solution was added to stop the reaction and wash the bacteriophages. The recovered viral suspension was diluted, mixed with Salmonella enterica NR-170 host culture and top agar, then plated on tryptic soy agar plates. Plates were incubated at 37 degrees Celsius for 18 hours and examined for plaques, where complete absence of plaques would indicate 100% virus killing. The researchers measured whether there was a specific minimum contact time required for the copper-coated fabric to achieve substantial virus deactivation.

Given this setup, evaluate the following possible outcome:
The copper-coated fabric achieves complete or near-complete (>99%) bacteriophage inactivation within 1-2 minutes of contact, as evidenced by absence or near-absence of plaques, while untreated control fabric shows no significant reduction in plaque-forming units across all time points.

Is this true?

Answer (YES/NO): YES